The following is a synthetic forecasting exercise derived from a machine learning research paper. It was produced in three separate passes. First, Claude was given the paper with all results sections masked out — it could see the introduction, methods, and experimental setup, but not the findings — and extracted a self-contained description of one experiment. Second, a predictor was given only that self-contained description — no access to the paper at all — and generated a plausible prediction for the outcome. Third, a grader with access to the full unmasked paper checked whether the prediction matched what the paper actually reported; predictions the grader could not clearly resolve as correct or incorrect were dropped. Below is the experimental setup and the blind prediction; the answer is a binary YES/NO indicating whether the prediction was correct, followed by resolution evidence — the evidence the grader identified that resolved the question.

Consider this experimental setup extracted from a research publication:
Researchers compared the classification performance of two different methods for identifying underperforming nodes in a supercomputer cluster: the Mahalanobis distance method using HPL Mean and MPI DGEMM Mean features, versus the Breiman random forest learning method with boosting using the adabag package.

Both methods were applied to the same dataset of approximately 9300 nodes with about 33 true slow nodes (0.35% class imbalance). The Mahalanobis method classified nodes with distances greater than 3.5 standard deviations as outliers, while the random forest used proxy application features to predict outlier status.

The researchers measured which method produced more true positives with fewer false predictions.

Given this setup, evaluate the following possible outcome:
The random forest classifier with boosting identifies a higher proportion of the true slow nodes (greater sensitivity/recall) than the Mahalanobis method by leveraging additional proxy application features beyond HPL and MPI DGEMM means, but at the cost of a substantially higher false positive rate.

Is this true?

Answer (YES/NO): NO